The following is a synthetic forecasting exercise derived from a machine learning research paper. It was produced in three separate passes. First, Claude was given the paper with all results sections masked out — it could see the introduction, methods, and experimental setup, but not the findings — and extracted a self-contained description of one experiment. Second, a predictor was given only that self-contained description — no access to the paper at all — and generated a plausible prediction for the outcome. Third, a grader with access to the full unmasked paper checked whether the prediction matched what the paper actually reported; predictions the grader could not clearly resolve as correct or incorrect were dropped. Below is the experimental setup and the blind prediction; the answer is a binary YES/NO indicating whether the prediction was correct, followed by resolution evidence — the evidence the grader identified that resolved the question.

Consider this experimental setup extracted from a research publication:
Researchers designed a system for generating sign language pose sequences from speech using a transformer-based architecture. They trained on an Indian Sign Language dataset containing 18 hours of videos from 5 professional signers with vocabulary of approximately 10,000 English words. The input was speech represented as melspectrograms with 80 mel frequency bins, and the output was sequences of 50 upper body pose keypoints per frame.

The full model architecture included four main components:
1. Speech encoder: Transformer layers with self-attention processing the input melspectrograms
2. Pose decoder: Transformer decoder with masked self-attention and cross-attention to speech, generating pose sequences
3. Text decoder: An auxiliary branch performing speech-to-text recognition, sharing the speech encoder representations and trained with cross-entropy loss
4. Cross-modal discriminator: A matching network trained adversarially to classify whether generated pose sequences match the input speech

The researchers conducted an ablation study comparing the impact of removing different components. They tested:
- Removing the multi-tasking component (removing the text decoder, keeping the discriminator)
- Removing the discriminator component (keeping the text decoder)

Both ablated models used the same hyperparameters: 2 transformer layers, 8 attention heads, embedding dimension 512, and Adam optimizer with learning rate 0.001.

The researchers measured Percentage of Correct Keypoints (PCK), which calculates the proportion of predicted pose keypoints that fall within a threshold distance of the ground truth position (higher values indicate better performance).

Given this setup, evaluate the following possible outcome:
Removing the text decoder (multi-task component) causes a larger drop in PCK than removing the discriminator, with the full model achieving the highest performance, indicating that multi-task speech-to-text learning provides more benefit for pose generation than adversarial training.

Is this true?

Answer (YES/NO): YES